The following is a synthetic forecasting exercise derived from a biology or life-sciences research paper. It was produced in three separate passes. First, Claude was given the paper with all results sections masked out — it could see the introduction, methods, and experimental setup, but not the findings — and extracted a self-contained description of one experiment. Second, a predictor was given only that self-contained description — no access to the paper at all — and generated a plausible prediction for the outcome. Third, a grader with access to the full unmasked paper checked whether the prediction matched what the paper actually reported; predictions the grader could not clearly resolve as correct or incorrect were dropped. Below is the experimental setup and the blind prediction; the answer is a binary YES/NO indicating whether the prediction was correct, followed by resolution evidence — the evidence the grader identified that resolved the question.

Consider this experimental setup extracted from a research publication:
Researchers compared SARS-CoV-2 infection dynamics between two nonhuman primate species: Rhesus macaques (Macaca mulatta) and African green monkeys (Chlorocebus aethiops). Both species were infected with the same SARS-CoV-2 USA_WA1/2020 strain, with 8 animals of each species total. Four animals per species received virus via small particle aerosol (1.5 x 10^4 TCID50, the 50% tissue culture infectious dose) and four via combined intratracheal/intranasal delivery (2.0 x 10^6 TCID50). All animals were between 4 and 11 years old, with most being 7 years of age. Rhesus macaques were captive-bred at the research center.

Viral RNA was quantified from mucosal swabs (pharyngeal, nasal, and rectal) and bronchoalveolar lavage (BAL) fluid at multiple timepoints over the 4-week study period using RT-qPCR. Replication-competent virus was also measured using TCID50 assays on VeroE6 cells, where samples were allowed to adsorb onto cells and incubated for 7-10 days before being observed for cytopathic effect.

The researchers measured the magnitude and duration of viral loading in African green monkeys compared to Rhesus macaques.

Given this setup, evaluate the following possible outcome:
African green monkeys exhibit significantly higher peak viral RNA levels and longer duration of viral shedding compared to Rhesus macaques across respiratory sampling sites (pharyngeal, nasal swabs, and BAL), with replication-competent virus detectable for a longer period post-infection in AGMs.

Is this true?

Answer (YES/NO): NO